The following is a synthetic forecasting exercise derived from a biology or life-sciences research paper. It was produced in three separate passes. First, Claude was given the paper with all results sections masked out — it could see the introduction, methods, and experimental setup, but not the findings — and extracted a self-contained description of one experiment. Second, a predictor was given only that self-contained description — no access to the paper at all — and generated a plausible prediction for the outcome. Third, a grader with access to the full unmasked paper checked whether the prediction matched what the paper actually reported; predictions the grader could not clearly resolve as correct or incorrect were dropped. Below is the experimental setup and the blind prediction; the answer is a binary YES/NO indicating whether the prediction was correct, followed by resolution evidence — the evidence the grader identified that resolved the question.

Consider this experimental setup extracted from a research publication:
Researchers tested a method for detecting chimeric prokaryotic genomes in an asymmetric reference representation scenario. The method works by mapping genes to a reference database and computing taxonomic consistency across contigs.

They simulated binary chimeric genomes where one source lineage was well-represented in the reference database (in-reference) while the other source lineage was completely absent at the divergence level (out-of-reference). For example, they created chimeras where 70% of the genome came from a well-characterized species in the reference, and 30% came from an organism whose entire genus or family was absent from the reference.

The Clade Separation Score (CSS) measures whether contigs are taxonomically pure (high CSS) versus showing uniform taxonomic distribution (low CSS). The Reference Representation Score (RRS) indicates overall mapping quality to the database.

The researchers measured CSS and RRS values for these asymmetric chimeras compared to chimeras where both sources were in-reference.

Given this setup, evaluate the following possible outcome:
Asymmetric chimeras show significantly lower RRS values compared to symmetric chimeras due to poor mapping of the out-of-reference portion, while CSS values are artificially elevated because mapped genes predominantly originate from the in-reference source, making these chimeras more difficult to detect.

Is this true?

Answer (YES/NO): NO